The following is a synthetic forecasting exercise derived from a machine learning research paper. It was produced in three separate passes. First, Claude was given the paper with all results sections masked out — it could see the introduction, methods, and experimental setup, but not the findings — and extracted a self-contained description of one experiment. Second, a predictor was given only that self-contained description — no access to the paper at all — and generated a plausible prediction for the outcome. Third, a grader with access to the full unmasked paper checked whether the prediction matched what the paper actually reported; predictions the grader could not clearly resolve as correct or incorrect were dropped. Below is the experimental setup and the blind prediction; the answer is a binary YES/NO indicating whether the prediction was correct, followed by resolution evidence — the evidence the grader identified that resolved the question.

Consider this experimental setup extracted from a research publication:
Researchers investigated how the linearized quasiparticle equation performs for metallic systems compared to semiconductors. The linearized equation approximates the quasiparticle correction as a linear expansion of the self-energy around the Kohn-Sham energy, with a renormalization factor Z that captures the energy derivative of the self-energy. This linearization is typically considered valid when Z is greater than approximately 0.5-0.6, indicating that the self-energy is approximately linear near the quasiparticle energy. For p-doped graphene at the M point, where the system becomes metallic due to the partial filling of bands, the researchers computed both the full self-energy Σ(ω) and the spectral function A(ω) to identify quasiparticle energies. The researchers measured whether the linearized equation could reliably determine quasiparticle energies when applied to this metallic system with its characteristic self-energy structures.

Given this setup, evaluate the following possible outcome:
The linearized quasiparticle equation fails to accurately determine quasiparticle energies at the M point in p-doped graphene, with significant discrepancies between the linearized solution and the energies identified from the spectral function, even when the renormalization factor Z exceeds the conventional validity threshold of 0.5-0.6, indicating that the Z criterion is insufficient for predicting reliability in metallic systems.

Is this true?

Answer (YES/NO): NO